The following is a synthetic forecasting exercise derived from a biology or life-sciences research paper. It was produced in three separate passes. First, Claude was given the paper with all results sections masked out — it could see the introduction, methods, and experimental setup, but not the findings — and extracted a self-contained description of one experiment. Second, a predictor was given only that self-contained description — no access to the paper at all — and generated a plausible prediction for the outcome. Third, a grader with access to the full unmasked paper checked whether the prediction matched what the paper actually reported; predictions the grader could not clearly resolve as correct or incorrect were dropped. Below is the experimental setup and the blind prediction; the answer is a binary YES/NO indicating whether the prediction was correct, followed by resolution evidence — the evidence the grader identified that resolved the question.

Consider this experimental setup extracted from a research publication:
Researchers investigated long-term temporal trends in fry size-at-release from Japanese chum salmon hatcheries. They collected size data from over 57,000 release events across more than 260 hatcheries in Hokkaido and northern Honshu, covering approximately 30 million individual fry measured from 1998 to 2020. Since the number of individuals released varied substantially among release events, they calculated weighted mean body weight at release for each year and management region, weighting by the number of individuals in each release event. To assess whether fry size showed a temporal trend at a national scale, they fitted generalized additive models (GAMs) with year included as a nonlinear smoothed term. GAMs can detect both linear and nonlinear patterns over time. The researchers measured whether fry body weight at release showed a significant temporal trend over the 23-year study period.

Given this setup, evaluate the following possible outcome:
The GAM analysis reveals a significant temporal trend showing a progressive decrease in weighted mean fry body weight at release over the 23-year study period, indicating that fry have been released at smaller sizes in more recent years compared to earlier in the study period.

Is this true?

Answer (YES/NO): NO